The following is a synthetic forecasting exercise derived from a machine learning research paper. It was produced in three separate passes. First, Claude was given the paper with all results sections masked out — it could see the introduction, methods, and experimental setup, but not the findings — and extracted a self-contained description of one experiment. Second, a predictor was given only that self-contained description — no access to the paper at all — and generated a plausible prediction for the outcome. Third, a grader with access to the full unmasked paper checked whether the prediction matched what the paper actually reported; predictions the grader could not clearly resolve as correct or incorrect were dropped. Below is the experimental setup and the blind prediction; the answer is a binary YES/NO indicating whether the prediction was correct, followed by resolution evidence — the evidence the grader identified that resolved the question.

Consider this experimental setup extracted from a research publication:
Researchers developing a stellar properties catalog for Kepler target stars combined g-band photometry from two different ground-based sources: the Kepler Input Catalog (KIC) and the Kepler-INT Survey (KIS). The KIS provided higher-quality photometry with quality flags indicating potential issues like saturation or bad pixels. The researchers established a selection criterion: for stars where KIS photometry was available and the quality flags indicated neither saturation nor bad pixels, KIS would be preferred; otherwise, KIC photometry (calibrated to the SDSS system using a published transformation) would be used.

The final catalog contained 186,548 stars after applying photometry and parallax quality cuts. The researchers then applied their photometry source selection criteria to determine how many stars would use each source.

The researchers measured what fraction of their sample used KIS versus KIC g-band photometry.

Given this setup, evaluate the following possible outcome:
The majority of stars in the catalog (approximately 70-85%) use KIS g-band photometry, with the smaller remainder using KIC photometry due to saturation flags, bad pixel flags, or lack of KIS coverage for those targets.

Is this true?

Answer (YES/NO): YES